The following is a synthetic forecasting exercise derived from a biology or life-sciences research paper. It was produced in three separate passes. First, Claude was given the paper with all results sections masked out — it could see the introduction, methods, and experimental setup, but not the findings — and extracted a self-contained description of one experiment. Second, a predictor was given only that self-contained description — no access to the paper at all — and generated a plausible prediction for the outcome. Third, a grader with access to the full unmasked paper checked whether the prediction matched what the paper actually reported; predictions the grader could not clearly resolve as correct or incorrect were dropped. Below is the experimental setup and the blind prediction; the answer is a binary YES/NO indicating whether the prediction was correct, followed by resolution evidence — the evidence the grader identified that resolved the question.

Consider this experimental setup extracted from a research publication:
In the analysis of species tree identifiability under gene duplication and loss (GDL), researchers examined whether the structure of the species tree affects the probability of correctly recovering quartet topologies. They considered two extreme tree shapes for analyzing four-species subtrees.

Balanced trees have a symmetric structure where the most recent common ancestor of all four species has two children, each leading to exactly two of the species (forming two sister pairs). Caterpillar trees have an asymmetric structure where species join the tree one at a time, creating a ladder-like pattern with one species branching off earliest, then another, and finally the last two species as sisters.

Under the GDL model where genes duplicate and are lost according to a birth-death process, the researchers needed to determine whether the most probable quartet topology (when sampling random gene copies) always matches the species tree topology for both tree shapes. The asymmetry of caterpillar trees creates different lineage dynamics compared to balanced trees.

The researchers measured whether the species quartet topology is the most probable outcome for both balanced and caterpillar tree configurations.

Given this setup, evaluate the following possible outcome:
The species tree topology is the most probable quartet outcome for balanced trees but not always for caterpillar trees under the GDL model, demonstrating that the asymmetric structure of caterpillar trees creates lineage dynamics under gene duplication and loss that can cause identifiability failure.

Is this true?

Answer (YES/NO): NO